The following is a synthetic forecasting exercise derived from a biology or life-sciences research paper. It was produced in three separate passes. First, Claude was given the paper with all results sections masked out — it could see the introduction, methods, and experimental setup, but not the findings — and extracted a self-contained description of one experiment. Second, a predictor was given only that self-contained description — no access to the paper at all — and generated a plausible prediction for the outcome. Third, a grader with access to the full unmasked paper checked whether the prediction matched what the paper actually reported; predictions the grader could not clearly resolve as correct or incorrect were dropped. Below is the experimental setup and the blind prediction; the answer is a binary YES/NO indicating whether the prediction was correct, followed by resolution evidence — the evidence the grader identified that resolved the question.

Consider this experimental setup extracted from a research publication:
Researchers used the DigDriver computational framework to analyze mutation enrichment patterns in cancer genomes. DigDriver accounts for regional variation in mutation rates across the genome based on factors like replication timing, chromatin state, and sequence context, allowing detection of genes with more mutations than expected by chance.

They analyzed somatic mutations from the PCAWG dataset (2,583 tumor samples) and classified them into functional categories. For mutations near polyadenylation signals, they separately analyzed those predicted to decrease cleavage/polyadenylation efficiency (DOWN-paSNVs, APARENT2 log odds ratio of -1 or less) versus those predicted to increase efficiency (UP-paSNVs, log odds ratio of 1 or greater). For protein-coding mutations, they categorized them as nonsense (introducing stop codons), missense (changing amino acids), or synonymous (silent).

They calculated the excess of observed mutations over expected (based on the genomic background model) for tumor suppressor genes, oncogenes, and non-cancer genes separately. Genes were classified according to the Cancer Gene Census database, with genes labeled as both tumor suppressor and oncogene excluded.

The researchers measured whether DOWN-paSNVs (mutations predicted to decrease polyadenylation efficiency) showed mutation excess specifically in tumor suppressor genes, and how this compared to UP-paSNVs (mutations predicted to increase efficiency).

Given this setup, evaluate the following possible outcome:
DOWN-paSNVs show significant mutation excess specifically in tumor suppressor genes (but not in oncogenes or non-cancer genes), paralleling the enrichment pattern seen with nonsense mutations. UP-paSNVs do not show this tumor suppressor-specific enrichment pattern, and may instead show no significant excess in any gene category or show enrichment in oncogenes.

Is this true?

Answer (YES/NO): YES